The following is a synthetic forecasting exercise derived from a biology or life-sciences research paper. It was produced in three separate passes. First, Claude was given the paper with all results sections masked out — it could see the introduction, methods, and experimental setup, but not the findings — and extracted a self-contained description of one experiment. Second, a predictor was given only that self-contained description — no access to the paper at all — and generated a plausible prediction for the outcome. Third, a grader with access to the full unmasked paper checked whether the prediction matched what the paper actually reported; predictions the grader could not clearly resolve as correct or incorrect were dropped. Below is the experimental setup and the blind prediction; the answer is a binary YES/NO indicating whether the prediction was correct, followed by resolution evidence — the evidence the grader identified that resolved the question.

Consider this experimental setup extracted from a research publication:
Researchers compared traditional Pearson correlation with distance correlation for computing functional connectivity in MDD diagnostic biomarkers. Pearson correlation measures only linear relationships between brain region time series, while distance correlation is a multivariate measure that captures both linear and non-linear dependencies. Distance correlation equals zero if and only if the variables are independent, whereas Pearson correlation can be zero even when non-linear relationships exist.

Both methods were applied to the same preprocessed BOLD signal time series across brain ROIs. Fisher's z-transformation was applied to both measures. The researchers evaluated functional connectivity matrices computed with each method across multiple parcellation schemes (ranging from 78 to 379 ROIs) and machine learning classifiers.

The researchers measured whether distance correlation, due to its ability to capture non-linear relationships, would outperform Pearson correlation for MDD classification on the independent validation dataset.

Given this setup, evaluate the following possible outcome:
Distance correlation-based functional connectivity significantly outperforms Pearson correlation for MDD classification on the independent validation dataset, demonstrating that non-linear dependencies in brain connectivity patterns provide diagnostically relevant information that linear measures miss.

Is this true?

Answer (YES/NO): NO